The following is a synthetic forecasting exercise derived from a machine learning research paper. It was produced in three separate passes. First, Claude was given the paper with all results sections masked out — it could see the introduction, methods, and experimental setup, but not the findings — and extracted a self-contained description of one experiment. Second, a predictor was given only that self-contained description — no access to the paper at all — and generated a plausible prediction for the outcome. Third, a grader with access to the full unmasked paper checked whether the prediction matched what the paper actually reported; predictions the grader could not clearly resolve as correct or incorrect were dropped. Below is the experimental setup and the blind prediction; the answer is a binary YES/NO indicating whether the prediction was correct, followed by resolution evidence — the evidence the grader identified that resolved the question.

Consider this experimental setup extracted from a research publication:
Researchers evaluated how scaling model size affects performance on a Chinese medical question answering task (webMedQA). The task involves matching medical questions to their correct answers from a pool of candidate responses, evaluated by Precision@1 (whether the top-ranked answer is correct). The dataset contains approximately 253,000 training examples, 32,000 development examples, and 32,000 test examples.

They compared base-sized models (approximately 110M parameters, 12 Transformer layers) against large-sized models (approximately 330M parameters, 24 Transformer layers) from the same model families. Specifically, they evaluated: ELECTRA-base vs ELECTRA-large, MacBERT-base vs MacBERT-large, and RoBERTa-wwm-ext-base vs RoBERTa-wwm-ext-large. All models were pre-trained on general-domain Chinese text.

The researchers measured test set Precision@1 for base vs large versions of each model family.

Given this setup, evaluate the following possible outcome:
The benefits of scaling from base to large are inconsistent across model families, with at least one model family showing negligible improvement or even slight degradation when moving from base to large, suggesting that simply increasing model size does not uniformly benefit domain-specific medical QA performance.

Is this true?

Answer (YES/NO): YES